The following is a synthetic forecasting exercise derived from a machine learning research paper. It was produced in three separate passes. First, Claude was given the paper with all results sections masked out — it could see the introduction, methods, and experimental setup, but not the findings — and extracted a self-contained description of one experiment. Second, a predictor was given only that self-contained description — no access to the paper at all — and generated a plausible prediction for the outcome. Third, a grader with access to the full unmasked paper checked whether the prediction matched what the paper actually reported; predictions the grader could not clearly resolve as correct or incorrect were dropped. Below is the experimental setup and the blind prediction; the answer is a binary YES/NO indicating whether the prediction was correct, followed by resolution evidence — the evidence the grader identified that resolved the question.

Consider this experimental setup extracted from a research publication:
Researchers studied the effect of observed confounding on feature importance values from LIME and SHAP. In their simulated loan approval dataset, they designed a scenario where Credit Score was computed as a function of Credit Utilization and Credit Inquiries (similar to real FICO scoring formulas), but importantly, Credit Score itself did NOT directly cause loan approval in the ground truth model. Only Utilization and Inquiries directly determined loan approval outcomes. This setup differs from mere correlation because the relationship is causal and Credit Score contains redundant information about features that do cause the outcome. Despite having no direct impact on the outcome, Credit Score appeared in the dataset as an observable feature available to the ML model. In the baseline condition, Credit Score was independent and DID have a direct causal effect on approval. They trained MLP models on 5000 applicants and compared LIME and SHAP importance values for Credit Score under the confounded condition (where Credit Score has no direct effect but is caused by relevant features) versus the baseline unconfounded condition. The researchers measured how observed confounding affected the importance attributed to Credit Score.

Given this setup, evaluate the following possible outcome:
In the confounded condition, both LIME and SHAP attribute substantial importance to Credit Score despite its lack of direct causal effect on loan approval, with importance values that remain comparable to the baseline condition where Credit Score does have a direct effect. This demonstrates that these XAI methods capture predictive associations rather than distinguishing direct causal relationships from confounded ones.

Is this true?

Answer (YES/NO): NO